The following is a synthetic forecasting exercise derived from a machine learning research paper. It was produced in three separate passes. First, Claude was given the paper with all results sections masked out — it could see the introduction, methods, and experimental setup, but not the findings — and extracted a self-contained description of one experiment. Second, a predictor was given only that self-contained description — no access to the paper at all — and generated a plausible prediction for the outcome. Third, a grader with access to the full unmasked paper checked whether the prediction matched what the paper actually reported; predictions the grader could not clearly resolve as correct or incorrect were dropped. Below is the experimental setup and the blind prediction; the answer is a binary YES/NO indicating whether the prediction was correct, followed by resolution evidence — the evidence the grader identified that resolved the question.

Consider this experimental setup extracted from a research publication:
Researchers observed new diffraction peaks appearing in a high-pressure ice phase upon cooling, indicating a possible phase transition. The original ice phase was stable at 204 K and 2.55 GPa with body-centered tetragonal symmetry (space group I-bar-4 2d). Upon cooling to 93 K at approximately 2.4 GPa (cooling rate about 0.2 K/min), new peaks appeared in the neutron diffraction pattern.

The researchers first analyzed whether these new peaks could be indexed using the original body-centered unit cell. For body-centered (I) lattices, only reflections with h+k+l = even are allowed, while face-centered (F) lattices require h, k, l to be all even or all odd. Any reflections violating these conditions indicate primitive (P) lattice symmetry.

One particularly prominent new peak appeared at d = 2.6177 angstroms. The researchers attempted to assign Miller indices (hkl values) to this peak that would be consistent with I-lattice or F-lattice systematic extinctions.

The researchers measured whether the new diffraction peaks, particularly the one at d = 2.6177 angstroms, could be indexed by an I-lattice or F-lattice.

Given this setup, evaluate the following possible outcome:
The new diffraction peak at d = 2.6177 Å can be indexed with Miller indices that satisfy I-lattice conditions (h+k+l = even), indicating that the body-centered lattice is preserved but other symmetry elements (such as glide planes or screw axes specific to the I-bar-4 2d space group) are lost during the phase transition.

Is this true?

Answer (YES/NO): NO